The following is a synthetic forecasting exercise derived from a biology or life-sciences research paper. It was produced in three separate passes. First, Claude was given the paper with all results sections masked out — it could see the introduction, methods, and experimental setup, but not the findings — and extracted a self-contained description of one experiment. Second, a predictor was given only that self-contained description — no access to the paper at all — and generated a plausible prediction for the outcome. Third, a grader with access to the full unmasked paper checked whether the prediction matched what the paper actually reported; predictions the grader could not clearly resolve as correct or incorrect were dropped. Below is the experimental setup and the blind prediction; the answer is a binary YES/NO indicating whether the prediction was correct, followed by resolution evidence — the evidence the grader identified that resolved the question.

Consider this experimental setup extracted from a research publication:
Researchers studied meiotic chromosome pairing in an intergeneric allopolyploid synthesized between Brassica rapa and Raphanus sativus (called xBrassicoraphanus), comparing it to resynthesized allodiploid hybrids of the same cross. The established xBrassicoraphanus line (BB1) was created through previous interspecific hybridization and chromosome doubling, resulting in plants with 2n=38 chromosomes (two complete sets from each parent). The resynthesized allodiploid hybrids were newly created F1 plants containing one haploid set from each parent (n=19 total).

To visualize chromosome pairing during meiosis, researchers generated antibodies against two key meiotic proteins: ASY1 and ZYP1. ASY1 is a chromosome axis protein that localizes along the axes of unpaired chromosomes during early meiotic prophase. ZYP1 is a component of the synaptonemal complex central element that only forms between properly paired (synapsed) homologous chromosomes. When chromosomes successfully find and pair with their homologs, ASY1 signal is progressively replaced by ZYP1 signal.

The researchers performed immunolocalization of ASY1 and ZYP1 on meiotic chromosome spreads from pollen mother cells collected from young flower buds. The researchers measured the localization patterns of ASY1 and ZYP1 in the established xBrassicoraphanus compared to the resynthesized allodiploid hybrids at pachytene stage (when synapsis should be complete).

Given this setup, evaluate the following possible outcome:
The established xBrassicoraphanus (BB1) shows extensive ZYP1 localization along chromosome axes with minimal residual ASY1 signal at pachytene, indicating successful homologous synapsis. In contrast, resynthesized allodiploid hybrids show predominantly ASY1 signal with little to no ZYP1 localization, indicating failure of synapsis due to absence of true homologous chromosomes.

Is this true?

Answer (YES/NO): NO